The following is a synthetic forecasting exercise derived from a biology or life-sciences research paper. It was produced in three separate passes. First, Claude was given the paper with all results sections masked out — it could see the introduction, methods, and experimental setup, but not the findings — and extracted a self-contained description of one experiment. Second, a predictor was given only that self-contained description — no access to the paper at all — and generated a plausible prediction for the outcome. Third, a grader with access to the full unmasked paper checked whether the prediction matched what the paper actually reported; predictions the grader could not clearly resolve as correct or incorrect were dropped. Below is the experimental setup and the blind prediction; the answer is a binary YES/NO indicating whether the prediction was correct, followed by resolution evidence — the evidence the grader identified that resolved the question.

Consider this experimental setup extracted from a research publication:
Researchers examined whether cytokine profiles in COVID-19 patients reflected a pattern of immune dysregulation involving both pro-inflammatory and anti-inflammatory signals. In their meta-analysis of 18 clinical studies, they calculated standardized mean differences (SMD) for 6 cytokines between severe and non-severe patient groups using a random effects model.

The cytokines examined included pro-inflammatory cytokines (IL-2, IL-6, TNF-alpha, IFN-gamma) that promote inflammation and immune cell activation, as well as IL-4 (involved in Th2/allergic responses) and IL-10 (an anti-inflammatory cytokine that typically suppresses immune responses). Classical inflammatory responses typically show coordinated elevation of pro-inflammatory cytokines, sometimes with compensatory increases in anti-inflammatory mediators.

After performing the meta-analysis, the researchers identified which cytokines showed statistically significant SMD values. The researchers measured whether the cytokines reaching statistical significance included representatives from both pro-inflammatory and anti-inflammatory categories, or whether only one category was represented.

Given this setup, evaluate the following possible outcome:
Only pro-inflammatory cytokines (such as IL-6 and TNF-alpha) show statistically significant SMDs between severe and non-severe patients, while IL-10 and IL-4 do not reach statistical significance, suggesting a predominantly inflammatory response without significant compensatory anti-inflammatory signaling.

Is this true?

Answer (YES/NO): NO